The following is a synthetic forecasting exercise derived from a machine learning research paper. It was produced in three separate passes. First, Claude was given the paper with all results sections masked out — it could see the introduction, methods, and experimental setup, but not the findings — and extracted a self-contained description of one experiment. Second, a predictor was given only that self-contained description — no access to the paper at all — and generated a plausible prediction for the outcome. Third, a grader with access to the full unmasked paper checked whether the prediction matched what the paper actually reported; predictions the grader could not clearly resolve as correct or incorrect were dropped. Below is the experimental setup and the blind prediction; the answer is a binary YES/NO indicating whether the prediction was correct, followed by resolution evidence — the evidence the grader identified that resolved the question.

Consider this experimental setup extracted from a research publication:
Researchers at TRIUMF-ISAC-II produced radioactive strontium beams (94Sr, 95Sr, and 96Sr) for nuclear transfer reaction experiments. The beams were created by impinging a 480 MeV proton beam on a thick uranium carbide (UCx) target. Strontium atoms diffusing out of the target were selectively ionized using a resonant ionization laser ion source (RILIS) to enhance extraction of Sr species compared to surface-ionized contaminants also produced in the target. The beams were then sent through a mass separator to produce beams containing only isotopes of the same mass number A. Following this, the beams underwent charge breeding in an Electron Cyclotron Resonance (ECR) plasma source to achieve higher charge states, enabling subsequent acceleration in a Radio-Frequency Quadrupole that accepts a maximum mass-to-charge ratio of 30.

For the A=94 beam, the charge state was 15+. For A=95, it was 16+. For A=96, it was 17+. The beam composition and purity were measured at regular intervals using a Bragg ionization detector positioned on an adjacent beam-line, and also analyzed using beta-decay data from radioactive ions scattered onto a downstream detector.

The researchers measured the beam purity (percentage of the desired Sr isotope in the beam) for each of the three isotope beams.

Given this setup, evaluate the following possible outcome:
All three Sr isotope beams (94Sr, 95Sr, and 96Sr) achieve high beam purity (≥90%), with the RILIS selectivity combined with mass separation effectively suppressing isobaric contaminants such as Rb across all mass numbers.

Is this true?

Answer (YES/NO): NO